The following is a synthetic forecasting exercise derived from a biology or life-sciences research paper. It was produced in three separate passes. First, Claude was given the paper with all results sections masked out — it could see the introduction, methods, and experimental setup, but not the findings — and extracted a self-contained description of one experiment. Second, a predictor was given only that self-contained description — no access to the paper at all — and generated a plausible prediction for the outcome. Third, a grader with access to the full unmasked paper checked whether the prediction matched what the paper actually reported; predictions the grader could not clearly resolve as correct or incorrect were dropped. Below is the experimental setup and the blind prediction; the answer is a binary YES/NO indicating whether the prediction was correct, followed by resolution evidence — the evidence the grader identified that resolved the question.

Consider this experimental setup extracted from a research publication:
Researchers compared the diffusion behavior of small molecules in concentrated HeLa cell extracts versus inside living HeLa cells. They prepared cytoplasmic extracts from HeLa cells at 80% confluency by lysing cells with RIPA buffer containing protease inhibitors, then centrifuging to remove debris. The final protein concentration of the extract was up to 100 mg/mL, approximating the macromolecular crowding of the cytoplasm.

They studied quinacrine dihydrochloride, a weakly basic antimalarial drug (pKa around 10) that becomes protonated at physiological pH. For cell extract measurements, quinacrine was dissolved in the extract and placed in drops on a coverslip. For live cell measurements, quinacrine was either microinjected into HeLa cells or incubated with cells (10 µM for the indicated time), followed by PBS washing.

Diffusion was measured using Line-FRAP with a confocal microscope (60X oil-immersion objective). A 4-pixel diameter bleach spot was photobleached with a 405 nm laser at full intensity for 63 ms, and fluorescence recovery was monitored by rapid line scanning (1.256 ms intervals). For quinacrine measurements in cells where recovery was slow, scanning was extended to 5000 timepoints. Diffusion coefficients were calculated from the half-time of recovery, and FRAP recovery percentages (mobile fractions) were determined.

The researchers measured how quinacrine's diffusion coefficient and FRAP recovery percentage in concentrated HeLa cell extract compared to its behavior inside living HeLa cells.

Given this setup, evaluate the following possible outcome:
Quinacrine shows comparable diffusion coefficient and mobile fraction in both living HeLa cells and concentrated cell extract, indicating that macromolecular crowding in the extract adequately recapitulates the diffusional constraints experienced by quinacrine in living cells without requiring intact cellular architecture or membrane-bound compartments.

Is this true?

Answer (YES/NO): NO